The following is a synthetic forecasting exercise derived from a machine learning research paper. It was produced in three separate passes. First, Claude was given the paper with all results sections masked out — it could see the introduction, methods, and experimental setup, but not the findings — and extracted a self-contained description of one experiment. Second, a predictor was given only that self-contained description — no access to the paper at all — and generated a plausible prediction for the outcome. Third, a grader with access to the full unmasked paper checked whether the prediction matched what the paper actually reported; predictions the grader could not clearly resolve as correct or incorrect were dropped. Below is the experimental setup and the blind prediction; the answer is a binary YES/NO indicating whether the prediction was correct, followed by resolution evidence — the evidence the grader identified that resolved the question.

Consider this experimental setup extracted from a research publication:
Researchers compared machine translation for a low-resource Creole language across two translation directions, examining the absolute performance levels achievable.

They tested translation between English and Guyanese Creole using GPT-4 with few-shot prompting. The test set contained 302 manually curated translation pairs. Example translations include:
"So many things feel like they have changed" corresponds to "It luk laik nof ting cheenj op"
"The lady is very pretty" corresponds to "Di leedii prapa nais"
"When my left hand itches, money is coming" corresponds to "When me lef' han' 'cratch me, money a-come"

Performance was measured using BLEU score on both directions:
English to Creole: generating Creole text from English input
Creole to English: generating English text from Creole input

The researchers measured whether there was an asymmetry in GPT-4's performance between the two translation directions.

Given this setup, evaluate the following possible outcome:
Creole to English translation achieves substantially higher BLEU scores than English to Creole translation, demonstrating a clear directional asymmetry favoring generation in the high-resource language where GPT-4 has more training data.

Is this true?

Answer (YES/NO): YES